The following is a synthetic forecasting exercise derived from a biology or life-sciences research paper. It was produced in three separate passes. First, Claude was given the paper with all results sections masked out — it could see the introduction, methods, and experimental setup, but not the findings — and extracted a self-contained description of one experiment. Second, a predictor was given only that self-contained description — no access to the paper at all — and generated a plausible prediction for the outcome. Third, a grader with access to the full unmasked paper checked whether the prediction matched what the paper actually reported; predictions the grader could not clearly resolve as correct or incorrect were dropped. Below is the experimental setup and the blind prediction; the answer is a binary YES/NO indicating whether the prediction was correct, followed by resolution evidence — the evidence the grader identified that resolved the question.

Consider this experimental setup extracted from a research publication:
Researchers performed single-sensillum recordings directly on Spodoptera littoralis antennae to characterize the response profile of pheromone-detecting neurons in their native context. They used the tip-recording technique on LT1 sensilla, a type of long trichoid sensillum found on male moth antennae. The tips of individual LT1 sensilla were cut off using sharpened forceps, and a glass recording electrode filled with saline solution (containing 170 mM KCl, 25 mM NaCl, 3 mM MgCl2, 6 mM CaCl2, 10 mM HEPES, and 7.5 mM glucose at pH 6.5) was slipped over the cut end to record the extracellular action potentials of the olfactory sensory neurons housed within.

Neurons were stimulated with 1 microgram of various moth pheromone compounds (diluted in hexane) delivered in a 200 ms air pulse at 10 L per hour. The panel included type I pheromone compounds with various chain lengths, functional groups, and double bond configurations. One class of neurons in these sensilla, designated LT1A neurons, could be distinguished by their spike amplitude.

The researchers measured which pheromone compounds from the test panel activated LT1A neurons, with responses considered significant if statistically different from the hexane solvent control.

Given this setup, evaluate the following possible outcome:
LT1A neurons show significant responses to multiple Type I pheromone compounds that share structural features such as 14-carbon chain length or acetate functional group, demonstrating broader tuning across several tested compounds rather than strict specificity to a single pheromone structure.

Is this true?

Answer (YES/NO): NO